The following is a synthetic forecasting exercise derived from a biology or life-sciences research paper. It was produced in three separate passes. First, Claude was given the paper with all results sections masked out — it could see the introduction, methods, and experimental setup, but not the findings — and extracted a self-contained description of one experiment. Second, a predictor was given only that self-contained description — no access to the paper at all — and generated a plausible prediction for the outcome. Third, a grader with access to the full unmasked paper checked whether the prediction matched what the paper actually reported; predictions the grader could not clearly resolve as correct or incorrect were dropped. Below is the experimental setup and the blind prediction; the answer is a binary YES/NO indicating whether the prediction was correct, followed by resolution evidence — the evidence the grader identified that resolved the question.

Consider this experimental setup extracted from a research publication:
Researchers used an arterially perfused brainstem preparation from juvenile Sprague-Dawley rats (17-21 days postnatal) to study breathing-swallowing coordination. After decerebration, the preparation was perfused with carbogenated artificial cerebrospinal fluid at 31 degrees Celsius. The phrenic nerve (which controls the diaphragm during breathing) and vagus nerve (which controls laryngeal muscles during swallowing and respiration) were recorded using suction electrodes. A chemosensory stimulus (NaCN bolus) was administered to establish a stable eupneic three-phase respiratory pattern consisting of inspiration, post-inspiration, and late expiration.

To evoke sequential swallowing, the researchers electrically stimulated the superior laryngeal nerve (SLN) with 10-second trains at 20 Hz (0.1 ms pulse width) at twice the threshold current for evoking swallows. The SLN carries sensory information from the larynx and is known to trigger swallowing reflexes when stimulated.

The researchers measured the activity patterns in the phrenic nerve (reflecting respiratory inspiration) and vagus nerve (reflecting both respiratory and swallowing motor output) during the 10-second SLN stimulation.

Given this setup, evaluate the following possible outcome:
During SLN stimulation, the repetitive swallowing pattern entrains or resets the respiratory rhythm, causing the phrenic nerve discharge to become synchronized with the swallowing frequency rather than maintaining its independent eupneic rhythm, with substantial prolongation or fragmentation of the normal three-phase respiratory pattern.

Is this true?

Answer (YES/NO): NO